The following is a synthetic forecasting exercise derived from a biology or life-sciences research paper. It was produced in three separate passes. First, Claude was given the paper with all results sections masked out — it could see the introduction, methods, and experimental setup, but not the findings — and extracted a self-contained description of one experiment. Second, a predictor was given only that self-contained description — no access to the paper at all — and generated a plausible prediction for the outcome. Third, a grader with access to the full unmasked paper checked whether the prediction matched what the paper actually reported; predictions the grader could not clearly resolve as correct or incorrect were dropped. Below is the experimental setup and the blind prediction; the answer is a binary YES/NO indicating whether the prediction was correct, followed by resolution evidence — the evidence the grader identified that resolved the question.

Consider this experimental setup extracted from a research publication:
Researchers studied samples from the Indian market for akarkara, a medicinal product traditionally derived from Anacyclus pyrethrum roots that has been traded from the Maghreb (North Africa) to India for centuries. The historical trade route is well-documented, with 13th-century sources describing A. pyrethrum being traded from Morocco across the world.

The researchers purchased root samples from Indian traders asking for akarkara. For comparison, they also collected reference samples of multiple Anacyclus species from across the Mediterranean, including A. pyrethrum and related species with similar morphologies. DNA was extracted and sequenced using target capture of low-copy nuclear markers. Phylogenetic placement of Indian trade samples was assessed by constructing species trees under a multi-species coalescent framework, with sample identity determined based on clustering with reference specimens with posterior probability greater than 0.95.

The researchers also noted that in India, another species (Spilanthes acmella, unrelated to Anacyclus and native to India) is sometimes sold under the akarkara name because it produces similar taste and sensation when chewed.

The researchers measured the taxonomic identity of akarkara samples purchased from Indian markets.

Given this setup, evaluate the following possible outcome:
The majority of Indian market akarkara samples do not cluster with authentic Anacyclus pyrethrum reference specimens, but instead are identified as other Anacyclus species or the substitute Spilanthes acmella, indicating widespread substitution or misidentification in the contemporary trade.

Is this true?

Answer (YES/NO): NO